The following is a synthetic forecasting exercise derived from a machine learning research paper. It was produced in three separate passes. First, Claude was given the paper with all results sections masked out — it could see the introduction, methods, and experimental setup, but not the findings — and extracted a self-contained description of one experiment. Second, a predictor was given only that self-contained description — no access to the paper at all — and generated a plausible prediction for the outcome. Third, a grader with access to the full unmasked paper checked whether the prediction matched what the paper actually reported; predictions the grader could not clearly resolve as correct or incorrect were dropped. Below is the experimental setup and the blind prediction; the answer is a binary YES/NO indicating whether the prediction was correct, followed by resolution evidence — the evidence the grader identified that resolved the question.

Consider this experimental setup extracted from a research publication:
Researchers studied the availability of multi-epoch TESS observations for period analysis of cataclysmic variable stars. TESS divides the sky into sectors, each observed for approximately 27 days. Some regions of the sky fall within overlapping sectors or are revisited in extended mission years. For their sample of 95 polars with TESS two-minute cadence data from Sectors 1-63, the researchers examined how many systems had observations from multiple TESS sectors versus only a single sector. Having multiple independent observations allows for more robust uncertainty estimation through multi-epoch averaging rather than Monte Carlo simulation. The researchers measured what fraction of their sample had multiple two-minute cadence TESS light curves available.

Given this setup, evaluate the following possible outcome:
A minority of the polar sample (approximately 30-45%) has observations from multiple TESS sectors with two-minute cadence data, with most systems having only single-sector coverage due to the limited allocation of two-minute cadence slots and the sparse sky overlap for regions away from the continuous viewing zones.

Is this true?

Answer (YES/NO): NO